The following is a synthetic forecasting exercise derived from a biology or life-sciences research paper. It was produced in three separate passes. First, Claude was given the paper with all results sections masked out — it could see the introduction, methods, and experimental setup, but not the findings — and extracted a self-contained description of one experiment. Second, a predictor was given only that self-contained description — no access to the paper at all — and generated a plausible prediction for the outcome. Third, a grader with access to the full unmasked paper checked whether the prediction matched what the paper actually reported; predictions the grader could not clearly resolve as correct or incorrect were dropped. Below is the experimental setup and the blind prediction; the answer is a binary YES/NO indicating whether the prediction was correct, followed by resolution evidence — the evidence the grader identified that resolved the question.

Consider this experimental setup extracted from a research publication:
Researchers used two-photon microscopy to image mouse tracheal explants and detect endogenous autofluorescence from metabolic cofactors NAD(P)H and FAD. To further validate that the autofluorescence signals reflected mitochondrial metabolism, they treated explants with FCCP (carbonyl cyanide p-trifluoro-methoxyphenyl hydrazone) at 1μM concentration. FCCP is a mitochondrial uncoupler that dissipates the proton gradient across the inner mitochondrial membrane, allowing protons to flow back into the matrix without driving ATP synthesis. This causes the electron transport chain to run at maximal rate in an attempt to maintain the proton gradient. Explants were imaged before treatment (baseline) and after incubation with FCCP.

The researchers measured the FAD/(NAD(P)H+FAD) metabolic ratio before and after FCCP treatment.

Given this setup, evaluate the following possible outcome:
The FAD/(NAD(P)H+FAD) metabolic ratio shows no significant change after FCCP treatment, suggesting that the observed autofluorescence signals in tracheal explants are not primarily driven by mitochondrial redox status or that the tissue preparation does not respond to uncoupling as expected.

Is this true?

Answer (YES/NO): NO